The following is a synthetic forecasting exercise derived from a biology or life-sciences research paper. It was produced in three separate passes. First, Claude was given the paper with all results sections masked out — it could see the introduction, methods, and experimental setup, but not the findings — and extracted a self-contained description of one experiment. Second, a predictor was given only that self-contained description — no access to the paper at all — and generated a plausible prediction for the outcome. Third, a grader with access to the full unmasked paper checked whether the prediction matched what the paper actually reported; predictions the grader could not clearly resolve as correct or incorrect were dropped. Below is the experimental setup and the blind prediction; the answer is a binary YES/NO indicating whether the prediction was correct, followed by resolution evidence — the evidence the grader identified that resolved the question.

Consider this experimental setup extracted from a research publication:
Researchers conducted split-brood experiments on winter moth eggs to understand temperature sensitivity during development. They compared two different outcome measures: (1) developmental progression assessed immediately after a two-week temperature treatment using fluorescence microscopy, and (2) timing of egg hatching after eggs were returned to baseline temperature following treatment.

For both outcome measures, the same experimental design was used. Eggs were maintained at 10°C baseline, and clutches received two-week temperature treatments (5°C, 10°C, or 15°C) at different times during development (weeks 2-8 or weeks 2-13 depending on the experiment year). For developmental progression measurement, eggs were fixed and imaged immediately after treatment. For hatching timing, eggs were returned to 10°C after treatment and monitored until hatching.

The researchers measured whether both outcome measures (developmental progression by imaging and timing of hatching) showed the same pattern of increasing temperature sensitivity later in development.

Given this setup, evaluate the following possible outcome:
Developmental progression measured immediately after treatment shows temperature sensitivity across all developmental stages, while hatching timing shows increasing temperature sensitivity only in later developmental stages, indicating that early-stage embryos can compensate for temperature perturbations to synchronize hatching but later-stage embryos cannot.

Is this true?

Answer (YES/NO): NO